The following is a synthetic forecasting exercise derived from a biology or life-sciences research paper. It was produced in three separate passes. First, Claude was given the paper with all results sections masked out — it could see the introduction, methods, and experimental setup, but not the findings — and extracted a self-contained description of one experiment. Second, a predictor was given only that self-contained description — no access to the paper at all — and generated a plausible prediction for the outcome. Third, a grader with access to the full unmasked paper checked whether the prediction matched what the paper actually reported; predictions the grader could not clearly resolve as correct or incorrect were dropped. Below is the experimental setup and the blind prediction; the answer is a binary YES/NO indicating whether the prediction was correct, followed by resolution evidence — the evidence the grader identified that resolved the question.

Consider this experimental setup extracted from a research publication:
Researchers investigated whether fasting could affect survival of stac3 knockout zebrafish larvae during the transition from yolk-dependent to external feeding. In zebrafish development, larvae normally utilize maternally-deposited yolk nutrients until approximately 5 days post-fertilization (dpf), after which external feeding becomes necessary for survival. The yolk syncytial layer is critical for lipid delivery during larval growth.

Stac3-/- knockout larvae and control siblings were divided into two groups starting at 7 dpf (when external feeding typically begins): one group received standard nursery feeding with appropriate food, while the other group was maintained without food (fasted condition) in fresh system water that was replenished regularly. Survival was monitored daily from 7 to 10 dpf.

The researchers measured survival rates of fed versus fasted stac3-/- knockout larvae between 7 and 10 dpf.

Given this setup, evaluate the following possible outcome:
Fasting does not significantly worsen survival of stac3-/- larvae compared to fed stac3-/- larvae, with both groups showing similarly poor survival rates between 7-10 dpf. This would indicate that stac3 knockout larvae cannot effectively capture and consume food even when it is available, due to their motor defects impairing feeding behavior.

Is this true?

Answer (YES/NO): NO